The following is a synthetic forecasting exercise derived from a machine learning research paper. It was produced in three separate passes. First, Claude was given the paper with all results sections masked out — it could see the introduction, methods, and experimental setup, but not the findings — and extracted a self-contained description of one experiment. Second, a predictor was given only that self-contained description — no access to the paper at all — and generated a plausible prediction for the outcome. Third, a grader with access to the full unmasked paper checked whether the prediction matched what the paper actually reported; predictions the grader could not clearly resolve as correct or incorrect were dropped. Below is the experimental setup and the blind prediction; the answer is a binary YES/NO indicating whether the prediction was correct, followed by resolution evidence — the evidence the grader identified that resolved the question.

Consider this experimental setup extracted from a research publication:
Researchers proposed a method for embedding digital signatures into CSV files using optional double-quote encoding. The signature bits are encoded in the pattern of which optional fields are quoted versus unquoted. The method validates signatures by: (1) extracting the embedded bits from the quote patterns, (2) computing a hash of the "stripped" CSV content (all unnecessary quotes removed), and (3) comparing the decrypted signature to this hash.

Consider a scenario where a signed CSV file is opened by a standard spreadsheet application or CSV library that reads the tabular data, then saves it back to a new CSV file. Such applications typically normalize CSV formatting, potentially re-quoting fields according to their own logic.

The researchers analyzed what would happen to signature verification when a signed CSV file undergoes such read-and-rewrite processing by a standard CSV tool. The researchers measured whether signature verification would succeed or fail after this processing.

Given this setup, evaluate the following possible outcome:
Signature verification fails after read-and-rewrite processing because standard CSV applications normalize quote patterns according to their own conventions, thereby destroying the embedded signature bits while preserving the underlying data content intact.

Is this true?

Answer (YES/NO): YES